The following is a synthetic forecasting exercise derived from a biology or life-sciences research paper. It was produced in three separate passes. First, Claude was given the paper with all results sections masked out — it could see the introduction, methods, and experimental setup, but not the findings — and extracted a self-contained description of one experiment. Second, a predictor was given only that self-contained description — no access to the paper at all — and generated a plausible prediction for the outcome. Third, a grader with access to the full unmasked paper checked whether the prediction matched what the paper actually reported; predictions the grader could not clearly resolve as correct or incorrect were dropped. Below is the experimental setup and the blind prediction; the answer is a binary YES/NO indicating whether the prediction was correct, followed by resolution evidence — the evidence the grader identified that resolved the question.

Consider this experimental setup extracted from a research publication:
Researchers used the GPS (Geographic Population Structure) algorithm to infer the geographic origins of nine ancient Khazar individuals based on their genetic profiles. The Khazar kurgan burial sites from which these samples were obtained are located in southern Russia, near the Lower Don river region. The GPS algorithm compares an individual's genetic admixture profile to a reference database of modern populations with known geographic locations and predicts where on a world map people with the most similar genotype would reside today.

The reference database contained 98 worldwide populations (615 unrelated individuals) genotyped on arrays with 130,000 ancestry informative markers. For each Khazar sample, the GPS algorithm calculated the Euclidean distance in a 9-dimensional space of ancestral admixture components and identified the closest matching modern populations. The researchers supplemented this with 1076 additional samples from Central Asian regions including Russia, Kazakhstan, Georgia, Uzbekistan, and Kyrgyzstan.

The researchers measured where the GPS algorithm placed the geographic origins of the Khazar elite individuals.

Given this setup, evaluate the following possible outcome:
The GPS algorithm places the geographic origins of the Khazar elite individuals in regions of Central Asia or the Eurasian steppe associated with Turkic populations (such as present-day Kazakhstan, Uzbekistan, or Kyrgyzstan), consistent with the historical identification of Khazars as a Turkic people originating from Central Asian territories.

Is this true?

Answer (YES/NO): YES